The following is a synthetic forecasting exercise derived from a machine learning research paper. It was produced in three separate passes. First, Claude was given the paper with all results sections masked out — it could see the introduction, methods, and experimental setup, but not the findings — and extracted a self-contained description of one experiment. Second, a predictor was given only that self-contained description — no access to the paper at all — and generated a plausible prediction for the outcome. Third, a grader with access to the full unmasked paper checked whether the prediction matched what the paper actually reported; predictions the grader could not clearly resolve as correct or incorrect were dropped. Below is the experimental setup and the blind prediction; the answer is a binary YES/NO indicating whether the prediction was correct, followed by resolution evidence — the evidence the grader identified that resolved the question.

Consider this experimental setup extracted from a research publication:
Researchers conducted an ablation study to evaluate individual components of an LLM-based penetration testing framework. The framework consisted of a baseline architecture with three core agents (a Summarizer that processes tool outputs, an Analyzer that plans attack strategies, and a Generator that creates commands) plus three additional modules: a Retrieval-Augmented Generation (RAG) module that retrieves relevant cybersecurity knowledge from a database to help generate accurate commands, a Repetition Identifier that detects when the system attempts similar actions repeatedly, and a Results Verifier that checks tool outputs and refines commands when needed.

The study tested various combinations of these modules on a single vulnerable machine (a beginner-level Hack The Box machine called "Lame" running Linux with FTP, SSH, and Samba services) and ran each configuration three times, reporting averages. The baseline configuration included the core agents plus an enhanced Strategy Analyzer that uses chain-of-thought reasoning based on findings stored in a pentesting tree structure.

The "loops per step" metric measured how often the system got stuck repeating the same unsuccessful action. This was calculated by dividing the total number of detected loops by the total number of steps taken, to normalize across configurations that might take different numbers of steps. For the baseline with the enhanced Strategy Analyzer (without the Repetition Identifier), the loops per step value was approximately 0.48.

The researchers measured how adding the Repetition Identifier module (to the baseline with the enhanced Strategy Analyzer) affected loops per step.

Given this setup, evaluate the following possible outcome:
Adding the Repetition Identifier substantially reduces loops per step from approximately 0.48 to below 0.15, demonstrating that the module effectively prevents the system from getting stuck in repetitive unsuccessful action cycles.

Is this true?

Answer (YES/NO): YES